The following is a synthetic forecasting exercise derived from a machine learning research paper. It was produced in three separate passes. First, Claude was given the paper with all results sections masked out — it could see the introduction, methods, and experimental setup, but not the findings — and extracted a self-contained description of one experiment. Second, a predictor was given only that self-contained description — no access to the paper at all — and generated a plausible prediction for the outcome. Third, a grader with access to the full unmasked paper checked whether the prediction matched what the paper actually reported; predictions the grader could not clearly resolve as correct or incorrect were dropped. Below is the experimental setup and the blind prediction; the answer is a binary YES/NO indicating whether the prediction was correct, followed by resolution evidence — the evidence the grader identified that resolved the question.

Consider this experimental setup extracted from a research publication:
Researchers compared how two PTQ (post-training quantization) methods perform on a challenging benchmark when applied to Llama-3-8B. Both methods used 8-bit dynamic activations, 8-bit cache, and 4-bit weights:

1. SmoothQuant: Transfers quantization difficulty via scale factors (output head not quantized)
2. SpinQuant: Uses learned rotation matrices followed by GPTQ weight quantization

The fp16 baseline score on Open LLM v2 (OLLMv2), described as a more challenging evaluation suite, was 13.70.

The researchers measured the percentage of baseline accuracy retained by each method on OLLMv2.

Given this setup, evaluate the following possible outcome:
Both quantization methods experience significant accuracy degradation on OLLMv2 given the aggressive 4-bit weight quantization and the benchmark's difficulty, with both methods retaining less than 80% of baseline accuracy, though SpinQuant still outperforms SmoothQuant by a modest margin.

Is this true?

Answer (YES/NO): NO